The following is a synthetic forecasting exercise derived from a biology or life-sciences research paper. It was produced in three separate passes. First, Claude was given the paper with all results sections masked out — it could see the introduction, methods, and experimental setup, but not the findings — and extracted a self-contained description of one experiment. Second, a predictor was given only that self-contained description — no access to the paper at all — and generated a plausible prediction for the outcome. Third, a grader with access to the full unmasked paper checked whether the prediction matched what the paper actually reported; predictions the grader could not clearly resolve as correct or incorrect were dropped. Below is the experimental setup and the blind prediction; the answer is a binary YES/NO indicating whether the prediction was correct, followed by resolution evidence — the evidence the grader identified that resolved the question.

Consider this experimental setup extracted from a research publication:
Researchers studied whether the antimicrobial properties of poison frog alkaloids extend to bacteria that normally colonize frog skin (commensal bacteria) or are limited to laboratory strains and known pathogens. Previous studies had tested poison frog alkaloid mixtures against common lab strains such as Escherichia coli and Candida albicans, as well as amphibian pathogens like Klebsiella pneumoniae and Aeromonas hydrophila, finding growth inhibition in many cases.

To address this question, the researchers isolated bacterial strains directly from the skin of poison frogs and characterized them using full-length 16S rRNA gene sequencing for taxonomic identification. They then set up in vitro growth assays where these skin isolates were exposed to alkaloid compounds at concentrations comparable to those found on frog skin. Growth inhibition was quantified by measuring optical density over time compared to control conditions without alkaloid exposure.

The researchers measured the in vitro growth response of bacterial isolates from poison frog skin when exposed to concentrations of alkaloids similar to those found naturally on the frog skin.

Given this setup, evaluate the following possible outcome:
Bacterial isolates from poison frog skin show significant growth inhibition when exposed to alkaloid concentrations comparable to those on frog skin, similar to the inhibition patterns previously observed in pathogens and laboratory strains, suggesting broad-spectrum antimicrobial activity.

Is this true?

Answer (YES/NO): NO